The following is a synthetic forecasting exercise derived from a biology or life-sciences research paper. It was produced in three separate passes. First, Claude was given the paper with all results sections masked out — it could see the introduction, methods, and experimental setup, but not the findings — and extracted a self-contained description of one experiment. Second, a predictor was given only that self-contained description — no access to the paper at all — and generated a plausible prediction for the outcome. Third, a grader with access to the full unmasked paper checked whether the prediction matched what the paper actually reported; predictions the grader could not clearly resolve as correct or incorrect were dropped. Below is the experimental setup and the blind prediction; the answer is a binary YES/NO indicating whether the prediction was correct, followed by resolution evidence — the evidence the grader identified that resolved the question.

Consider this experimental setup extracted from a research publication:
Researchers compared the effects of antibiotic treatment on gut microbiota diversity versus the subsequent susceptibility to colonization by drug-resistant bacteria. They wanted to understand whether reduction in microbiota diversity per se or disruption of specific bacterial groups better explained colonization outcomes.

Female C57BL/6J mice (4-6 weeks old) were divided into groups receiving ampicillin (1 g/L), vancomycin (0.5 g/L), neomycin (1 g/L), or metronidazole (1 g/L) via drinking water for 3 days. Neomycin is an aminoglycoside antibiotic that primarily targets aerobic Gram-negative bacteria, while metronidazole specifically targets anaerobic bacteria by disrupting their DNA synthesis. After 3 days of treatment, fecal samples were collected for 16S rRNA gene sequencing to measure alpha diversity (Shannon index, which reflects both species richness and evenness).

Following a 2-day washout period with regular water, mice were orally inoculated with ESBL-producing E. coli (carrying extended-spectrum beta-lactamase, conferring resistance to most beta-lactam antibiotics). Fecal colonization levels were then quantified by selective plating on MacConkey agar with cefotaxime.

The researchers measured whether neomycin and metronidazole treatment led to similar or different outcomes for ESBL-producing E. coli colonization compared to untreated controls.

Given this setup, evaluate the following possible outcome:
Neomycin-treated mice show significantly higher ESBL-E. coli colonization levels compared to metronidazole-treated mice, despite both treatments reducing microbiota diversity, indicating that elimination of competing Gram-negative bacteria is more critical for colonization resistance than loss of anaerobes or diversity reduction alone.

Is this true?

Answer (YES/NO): NO